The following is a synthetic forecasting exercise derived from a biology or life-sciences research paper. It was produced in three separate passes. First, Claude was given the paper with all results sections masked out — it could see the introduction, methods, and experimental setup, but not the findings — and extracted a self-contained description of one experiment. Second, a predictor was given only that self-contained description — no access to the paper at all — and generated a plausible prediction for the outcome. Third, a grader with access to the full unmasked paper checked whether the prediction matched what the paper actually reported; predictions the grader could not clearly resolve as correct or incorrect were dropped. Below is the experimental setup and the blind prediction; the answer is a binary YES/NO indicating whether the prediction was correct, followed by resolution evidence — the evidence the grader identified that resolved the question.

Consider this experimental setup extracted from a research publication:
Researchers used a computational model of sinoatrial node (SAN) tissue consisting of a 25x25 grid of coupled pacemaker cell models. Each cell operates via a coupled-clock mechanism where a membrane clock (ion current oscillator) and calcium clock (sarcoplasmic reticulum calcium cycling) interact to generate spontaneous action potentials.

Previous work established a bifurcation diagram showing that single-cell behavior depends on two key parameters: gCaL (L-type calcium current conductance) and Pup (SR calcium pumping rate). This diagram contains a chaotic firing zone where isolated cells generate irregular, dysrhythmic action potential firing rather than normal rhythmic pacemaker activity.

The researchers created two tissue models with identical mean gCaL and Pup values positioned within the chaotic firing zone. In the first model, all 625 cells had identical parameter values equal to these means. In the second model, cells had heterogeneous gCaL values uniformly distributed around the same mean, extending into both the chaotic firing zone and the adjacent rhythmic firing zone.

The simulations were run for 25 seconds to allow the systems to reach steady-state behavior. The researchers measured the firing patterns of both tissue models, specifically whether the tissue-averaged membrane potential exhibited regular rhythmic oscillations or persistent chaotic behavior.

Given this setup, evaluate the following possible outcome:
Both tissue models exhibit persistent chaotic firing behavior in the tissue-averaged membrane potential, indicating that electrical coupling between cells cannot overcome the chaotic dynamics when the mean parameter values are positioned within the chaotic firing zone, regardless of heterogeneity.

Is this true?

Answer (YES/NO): NO